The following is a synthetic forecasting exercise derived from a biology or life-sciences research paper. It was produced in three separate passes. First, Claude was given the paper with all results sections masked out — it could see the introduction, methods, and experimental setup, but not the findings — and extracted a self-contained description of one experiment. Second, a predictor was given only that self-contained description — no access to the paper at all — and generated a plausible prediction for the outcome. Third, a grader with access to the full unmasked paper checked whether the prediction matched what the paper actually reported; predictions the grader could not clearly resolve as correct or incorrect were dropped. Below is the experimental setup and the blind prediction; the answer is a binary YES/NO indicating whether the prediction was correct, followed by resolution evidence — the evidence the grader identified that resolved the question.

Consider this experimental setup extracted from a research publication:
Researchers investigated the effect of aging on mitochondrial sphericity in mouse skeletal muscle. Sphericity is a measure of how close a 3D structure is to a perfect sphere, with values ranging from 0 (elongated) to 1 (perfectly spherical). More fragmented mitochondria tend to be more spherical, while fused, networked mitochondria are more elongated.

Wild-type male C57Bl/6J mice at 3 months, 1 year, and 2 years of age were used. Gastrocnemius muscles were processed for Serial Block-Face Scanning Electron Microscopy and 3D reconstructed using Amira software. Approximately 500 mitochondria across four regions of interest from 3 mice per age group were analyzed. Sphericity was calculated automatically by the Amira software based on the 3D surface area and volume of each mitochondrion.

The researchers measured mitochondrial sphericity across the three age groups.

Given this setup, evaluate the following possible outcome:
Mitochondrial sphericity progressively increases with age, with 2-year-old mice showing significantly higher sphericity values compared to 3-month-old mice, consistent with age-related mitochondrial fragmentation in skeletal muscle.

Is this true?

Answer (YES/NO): YES